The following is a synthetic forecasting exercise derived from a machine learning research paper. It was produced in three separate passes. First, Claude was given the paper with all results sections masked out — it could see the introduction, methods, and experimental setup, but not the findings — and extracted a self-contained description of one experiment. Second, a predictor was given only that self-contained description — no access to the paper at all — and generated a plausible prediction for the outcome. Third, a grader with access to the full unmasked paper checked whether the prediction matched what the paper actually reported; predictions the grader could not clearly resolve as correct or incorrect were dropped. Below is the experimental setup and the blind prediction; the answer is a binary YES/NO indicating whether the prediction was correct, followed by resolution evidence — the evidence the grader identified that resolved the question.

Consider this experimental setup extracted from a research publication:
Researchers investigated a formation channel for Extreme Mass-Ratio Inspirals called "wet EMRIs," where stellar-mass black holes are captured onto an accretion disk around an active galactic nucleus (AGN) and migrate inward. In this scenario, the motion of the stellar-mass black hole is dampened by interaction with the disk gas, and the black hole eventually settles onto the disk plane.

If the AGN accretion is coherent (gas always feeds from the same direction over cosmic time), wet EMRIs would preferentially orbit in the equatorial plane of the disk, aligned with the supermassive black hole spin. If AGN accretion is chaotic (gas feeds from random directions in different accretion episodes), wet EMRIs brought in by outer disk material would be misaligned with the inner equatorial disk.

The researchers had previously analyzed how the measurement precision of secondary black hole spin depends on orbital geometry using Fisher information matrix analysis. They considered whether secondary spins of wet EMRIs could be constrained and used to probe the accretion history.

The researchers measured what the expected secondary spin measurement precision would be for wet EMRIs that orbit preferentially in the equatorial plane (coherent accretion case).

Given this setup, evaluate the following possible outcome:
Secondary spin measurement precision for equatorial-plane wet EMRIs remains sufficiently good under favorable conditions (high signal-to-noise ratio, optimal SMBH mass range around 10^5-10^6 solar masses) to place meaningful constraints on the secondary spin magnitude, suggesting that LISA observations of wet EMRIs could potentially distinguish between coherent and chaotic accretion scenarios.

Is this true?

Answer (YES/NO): NO